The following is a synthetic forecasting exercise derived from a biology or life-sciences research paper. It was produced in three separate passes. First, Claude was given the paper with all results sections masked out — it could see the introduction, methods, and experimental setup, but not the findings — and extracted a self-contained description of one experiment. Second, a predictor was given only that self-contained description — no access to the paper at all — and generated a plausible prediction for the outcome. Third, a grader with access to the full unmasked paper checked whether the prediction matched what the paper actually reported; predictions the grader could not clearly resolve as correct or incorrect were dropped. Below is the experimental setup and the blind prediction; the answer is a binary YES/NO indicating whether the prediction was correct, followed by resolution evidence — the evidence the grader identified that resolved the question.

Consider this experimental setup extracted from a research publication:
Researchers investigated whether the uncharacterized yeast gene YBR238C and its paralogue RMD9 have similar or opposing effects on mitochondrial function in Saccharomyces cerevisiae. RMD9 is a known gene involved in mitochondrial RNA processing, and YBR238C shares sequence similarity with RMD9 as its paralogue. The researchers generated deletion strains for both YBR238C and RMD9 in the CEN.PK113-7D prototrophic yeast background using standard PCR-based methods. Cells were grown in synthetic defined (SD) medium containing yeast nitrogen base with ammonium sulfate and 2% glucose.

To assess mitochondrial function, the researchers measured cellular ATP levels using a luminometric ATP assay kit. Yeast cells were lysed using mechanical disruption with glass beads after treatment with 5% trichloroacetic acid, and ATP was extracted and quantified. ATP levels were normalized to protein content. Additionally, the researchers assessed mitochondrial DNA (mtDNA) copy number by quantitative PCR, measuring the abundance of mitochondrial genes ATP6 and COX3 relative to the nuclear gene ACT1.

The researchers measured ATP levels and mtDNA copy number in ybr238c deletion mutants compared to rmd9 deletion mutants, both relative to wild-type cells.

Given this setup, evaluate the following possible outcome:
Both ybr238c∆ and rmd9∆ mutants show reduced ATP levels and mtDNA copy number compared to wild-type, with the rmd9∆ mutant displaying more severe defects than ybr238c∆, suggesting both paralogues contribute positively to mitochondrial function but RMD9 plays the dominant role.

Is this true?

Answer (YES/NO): NO